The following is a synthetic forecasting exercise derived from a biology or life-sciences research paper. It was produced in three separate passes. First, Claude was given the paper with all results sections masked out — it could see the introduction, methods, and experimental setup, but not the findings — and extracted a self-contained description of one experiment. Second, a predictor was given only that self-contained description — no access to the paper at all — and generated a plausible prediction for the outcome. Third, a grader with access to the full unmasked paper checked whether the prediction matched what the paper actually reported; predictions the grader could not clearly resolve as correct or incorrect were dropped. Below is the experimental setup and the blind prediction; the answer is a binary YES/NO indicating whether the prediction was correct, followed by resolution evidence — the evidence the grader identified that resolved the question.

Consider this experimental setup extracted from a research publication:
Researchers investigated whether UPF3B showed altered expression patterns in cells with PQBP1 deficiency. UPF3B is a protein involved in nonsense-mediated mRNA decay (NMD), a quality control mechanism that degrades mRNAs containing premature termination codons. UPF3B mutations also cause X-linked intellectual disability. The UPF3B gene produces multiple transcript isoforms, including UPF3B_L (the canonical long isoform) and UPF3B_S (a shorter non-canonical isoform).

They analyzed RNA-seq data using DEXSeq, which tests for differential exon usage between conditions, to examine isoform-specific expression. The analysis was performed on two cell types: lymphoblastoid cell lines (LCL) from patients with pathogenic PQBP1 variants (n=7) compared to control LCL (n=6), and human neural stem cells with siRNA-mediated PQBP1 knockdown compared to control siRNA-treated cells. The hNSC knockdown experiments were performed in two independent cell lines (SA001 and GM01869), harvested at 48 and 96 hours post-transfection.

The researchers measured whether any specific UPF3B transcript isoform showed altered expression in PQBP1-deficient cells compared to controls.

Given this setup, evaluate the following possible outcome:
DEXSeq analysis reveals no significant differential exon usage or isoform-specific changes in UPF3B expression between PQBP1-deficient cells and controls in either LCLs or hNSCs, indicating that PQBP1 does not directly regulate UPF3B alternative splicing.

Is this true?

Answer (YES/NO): NO